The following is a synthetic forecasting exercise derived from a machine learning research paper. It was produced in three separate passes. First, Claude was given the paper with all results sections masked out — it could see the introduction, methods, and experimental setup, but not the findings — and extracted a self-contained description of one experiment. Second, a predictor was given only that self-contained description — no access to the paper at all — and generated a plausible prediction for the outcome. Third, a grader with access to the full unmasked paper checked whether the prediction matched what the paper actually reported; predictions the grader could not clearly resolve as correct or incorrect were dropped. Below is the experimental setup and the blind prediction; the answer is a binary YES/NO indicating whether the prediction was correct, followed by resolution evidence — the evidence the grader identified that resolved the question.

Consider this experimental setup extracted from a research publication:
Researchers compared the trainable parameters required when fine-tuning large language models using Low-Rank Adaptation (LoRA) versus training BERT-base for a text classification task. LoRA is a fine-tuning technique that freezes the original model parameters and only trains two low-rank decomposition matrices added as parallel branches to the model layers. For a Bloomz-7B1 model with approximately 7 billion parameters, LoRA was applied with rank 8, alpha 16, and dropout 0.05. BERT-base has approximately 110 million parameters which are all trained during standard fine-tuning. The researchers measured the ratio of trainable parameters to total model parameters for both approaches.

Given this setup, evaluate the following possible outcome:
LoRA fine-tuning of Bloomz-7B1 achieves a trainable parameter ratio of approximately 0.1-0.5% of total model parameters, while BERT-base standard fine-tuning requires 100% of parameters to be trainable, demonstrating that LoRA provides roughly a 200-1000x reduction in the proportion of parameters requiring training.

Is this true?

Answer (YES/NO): NO